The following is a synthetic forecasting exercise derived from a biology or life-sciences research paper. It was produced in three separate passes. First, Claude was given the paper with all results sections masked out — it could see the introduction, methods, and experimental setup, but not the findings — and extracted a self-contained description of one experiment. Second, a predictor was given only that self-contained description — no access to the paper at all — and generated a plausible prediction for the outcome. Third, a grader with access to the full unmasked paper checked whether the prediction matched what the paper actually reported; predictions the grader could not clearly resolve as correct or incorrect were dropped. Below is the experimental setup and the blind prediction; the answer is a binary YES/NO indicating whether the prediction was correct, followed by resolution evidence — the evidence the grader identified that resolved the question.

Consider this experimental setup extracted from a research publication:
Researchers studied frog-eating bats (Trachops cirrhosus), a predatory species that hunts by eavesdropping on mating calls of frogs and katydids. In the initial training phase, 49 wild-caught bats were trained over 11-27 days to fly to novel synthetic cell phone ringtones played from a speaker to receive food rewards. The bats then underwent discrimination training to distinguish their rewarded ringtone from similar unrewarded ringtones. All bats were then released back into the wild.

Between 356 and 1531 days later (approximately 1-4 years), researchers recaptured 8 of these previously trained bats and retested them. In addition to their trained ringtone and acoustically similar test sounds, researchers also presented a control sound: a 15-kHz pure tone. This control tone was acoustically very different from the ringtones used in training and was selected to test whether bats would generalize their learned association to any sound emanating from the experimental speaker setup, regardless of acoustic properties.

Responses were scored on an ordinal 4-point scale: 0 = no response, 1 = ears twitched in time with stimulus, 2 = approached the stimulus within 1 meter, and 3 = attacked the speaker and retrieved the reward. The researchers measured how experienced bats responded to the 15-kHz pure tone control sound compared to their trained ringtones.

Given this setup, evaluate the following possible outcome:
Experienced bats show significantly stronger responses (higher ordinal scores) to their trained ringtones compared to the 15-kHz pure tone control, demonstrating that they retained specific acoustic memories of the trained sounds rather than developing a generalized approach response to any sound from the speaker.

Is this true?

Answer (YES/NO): YES